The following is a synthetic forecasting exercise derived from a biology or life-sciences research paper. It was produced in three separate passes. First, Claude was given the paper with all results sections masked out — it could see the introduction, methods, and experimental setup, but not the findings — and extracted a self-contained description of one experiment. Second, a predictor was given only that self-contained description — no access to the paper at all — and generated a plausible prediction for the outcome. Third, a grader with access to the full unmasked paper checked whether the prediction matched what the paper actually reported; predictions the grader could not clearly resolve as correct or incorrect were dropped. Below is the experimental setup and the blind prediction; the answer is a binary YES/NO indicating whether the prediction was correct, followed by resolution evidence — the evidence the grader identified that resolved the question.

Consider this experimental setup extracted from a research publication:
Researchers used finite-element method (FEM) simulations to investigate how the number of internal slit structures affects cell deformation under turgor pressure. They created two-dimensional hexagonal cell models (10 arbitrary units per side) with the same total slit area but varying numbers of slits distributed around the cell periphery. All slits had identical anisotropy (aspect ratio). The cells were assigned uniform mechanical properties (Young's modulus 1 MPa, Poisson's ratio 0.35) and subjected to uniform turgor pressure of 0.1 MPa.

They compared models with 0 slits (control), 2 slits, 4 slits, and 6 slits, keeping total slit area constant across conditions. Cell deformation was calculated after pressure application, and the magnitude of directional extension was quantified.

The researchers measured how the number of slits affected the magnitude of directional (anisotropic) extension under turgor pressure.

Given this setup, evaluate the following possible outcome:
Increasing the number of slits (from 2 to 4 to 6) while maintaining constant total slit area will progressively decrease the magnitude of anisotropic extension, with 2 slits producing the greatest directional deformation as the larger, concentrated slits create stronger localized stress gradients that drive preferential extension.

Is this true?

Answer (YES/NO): NO